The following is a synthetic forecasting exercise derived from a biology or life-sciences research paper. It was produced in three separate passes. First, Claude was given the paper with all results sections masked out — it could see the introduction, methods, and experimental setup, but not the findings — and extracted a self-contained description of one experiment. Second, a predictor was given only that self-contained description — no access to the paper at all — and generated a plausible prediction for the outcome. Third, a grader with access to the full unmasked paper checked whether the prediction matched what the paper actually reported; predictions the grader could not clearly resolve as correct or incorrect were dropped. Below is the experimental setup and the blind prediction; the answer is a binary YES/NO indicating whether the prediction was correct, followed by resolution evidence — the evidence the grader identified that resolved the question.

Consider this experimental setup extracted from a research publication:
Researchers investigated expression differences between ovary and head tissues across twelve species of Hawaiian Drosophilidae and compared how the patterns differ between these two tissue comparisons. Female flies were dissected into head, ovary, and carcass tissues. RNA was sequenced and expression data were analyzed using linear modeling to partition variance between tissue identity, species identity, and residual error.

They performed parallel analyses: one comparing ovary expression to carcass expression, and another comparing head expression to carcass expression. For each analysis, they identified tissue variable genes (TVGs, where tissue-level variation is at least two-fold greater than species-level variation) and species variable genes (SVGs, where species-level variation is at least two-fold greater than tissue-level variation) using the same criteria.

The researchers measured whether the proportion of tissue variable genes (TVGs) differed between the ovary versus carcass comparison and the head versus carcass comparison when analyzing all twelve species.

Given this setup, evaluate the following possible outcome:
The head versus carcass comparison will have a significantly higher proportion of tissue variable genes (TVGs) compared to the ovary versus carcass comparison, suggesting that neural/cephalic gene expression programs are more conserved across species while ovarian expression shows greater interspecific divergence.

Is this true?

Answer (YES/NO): NO